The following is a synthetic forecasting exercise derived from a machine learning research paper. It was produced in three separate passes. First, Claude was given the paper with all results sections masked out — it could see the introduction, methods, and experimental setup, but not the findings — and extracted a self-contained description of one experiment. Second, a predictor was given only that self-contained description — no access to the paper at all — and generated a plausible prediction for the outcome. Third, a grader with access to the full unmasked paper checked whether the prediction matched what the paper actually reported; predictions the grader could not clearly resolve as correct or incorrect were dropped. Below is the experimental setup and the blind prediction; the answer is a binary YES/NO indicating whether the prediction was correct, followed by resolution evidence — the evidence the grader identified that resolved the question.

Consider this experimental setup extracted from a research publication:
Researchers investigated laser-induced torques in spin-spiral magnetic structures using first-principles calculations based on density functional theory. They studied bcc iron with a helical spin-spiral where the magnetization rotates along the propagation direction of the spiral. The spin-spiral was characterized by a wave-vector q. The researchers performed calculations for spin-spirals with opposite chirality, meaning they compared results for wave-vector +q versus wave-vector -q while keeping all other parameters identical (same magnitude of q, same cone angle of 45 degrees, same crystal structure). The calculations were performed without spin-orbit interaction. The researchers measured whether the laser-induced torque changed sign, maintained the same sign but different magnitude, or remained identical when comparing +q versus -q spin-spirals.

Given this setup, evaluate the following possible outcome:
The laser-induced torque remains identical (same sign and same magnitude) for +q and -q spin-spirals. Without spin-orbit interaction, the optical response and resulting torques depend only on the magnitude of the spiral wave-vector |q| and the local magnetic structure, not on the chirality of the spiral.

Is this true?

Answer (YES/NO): YES